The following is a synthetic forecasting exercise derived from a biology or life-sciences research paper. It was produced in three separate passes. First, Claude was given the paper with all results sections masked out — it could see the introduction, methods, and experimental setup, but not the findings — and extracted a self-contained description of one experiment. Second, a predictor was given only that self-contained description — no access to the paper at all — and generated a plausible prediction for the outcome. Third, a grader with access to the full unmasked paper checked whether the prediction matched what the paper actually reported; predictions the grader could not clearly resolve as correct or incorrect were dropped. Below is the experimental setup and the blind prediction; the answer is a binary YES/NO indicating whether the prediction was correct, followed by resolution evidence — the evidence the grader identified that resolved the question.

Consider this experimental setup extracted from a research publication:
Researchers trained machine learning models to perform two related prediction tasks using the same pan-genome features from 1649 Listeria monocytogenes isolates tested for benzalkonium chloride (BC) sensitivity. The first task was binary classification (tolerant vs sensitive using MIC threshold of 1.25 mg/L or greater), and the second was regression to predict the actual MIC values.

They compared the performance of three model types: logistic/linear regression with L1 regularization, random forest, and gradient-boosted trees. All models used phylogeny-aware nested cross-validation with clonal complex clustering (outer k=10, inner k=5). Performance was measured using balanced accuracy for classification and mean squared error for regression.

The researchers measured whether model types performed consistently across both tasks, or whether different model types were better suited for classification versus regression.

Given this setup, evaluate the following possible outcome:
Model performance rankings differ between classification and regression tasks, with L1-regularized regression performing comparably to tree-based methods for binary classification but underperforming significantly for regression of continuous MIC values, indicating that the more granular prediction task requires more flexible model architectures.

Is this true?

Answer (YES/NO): YES